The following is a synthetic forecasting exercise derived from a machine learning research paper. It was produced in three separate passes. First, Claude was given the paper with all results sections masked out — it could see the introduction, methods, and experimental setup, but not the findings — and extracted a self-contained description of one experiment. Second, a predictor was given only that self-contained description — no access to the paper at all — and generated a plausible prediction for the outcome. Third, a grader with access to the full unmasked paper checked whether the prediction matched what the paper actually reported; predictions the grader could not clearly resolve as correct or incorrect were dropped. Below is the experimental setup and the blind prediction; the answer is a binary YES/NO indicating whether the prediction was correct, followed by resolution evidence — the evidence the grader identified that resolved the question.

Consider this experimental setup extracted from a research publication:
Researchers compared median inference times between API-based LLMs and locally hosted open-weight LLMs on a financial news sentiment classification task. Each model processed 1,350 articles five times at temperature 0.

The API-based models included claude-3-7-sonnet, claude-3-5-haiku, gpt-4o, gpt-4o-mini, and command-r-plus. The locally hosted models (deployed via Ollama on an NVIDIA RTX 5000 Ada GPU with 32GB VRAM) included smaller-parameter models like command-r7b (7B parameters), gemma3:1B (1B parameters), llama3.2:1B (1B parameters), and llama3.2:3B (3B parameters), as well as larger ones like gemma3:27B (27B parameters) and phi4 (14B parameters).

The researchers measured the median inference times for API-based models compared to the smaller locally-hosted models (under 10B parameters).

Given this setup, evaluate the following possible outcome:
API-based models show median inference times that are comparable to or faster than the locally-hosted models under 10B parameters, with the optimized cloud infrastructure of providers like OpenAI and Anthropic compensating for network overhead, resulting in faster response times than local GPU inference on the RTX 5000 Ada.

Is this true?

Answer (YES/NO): NO